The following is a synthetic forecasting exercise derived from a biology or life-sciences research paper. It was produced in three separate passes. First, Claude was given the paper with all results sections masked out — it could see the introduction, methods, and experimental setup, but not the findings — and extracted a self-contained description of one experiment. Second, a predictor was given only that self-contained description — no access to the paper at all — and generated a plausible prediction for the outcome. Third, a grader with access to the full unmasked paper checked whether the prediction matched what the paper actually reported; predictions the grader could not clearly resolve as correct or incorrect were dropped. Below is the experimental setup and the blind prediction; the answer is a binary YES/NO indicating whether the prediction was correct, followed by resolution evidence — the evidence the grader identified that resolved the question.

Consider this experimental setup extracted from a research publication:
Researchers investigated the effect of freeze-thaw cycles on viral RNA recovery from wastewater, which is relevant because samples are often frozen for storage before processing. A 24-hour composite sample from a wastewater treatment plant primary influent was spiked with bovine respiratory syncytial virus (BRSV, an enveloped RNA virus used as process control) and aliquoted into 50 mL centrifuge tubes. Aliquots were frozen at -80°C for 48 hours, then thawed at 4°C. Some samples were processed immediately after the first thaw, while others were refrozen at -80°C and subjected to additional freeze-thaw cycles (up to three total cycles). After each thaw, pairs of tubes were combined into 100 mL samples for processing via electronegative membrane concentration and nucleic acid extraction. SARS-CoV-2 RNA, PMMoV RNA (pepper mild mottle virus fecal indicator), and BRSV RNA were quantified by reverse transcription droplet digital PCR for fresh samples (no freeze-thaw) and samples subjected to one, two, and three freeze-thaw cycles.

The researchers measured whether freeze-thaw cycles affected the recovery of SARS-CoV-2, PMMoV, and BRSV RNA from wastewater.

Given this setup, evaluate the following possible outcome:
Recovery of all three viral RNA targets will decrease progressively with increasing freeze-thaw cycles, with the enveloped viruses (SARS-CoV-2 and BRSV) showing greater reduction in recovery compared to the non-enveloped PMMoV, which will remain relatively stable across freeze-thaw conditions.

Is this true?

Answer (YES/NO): NO